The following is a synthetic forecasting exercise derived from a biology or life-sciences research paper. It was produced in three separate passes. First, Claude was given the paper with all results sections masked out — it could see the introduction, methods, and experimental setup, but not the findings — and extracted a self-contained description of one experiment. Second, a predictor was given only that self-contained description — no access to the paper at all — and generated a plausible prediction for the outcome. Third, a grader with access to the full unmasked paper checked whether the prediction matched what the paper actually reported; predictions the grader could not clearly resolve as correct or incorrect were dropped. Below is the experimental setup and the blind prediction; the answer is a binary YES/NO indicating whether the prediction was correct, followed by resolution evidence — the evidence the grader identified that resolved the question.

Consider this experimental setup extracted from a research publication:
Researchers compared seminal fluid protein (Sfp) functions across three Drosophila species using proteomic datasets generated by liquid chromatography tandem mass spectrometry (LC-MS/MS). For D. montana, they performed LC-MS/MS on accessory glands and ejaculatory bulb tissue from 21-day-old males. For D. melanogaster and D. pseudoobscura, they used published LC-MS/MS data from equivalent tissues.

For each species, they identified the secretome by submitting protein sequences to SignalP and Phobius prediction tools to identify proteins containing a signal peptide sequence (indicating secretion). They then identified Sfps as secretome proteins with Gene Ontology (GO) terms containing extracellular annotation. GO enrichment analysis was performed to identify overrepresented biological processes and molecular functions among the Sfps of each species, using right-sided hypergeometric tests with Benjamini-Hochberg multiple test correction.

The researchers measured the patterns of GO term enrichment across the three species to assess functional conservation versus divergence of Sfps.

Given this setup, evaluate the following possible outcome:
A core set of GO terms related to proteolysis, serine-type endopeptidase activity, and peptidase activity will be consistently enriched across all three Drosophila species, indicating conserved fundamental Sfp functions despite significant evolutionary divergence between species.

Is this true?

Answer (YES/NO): NO